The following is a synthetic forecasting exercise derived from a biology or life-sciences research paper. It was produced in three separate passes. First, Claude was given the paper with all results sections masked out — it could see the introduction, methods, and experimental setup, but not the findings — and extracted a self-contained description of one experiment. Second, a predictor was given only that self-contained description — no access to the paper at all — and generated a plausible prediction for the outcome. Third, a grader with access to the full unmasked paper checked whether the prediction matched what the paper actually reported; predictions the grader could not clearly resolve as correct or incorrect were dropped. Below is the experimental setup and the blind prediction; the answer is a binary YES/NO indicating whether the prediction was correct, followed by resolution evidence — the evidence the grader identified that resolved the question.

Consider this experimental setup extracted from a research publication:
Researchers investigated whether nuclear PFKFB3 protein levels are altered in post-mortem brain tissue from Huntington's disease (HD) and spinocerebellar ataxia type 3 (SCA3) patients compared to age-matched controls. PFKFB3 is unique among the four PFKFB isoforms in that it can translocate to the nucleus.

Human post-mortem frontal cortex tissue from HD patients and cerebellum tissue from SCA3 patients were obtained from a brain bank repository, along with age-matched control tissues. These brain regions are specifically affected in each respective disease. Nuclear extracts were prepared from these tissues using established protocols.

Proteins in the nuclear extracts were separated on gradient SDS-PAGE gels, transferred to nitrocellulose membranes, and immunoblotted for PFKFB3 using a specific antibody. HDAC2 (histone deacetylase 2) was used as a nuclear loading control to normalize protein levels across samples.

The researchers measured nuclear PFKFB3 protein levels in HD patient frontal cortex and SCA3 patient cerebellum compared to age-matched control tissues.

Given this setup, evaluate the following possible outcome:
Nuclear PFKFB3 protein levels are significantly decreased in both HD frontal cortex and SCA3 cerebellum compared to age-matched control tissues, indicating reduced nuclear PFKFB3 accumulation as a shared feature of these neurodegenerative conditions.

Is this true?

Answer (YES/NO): YES